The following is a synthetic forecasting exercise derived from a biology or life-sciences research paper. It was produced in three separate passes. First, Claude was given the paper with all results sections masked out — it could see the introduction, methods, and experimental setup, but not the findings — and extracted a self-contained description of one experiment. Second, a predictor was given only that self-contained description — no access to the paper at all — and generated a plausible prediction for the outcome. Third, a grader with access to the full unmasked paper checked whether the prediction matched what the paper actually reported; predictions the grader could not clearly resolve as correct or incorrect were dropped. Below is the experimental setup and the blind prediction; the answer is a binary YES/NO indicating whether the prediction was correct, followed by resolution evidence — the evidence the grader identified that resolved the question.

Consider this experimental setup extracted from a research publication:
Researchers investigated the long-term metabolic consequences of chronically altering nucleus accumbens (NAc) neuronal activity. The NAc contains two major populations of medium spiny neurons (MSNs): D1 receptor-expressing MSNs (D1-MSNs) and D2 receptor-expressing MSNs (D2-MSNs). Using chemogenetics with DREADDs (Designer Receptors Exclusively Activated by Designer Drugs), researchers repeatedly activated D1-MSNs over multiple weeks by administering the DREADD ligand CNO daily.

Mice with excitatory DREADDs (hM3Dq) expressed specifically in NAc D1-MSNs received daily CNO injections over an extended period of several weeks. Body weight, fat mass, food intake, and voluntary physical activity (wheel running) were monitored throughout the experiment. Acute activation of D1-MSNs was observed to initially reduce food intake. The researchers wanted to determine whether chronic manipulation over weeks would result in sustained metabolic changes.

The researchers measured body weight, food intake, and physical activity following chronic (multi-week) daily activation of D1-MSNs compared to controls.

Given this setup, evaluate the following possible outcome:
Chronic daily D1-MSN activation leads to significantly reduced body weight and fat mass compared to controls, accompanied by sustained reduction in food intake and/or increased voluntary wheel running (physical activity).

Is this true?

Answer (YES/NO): NO